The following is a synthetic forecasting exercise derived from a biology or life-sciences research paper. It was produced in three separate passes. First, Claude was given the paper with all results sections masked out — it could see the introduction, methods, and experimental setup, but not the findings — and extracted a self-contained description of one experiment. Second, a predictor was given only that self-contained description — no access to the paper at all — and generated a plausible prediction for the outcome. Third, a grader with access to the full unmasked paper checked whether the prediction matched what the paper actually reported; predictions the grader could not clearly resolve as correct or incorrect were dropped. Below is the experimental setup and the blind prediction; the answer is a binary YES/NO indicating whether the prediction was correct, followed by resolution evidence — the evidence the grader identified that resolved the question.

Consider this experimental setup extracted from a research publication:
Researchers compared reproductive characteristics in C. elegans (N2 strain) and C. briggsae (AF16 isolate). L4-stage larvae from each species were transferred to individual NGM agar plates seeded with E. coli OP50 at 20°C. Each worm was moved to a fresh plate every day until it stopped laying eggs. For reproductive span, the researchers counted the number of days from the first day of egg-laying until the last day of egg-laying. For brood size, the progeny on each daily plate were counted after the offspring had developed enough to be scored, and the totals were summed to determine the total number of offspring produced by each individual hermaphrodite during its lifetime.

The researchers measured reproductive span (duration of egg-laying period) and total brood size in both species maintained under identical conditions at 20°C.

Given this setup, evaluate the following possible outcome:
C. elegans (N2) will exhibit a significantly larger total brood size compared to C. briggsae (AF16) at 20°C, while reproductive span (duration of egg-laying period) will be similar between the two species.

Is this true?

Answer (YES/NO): NO